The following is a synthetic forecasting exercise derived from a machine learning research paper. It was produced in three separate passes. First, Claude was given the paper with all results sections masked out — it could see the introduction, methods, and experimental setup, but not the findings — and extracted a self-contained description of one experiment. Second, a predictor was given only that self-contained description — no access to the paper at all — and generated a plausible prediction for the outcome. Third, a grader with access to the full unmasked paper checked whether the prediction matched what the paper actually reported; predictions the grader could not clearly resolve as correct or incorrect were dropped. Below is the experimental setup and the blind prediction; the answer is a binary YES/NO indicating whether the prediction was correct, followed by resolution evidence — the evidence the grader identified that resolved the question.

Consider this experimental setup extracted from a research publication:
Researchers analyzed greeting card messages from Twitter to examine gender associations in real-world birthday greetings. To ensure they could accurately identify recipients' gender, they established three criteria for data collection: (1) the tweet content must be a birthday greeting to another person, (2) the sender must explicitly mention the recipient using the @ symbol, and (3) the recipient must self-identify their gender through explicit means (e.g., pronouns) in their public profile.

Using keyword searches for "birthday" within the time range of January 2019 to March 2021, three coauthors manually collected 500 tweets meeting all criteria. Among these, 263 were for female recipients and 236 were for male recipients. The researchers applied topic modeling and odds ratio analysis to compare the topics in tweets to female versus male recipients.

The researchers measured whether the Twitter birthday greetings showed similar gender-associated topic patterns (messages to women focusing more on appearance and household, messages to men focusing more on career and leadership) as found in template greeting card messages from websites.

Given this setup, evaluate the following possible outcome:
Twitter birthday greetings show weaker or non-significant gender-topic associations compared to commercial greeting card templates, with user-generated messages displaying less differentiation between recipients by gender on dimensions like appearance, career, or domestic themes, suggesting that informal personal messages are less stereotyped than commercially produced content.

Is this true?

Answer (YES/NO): NO